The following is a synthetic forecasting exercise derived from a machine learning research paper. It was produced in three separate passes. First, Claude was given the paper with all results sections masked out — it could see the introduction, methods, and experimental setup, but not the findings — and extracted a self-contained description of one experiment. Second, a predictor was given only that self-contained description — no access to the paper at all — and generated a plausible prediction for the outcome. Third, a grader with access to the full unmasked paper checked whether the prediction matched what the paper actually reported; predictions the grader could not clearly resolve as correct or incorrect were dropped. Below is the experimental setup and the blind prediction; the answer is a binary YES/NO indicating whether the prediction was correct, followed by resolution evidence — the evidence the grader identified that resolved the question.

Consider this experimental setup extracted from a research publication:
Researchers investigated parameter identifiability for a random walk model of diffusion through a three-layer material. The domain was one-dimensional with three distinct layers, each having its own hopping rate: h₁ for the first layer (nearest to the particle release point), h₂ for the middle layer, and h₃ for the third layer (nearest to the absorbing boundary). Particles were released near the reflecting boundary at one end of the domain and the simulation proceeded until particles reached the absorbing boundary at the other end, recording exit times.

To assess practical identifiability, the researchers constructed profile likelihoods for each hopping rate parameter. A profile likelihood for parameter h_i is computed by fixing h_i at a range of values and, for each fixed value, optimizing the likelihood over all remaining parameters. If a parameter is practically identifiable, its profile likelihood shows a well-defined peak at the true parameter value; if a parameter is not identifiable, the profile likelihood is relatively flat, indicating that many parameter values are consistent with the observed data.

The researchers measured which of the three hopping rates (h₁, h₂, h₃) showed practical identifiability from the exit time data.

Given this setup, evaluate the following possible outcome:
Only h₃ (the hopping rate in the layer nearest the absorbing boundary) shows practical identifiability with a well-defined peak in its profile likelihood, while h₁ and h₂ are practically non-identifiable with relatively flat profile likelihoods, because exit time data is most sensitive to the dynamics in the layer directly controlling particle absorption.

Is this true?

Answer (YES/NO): NO